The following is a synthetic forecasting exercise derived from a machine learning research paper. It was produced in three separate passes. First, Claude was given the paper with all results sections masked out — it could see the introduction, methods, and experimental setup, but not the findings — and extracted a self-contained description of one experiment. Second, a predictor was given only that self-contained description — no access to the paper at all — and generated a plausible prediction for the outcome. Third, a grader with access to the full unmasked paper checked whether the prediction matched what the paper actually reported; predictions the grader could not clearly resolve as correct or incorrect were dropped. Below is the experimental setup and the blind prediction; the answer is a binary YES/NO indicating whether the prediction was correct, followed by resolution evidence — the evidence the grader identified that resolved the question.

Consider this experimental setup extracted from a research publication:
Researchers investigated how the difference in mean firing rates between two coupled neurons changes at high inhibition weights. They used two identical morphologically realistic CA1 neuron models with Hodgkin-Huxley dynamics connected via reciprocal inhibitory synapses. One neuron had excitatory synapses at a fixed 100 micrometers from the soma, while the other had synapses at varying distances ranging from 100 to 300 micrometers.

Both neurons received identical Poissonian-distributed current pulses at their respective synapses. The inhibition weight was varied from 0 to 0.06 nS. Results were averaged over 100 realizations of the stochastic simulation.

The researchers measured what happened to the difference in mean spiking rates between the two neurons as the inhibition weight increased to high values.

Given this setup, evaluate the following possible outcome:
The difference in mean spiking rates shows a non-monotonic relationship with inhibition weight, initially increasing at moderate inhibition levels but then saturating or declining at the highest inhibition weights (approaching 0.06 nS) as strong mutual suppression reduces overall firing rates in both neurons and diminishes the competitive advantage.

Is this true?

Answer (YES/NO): NO